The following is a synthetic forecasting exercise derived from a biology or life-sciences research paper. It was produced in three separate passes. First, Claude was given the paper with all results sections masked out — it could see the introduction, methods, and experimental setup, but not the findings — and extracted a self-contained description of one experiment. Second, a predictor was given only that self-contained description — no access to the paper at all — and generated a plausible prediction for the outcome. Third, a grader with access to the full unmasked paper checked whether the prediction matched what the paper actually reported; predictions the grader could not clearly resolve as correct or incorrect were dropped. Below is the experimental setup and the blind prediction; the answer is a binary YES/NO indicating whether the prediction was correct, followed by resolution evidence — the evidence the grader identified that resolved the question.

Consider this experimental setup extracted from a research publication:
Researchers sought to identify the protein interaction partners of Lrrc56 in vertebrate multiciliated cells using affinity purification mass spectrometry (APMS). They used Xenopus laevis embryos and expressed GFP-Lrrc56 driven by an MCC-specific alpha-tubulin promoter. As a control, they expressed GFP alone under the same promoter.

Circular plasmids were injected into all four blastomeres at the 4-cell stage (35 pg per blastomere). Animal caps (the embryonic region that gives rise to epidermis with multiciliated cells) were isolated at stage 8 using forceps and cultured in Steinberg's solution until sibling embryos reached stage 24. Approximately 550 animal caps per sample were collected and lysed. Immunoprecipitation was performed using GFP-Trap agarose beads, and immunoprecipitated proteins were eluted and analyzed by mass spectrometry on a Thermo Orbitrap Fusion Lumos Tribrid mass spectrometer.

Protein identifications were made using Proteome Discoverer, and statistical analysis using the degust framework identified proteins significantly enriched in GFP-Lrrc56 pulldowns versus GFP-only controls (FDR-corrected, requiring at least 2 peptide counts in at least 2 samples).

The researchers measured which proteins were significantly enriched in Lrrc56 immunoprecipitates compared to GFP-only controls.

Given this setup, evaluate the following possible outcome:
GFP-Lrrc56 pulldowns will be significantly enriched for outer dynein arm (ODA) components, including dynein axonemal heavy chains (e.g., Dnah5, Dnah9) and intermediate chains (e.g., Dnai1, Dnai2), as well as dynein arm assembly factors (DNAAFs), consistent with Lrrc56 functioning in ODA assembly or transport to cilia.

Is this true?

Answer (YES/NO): NO